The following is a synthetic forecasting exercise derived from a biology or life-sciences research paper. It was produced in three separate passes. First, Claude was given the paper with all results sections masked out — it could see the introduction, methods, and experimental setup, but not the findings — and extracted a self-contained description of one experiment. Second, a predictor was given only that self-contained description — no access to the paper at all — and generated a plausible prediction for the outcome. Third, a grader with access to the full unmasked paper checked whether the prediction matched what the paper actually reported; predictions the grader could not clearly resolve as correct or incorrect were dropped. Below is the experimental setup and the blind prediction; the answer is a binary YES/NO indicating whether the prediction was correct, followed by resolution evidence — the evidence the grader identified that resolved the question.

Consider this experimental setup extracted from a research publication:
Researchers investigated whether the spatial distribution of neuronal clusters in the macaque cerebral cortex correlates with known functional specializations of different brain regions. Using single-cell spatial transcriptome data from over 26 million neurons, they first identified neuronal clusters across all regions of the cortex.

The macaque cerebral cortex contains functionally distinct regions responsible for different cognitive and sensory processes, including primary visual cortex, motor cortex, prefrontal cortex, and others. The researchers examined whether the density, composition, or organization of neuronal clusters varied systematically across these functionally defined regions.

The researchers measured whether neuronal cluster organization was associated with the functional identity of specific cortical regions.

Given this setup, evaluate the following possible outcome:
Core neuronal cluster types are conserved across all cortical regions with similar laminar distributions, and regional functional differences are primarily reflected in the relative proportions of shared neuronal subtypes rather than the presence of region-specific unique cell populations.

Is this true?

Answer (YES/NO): NO